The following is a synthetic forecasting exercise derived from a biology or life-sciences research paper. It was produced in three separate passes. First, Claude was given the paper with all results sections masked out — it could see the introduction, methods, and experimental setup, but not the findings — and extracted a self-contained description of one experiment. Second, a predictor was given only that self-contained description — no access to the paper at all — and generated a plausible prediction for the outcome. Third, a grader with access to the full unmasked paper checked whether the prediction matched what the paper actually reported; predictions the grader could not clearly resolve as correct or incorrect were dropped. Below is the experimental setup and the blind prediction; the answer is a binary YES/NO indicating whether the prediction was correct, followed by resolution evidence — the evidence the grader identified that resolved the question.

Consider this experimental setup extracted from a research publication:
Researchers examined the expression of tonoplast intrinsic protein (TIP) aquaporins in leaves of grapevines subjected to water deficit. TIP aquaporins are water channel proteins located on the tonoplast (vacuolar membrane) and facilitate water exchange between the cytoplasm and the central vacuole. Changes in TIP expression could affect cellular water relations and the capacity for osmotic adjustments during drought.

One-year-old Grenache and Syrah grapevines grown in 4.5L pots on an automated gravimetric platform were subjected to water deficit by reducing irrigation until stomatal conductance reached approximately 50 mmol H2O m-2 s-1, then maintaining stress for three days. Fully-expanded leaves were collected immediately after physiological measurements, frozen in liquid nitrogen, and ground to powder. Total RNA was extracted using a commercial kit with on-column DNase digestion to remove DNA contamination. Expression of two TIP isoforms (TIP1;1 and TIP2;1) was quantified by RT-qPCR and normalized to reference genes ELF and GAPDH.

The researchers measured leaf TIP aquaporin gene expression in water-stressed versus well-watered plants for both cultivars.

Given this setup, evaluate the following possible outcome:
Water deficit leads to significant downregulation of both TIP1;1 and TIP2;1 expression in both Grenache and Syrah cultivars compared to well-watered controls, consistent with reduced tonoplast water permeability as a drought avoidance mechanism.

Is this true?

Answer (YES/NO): NO